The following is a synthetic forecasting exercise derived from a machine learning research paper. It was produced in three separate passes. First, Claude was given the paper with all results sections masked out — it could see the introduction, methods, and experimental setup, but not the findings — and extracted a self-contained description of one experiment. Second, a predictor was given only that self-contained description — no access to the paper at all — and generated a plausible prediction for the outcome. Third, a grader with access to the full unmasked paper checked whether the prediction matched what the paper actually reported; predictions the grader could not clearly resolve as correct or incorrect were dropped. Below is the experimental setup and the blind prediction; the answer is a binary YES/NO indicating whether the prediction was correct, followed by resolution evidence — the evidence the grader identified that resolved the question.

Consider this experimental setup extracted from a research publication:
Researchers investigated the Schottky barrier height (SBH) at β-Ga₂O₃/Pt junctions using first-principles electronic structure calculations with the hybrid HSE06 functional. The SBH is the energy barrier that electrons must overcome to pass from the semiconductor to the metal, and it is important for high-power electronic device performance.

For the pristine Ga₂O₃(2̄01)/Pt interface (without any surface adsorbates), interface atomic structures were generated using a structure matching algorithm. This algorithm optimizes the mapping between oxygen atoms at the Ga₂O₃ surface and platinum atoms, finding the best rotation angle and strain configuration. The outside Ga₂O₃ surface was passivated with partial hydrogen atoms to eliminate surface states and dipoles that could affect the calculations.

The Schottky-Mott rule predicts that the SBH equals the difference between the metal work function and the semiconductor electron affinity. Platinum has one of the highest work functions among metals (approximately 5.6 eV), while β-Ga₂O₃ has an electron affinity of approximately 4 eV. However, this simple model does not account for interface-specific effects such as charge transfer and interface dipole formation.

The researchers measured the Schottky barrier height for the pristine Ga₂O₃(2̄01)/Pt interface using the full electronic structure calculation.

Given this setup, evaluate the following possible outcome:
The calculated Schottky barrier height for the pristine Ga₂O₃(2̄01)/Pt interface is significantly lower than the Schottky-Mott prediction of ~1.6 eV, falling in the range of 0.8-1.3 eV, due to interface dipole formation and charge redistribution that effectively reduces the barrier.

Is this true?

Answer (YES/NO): NO